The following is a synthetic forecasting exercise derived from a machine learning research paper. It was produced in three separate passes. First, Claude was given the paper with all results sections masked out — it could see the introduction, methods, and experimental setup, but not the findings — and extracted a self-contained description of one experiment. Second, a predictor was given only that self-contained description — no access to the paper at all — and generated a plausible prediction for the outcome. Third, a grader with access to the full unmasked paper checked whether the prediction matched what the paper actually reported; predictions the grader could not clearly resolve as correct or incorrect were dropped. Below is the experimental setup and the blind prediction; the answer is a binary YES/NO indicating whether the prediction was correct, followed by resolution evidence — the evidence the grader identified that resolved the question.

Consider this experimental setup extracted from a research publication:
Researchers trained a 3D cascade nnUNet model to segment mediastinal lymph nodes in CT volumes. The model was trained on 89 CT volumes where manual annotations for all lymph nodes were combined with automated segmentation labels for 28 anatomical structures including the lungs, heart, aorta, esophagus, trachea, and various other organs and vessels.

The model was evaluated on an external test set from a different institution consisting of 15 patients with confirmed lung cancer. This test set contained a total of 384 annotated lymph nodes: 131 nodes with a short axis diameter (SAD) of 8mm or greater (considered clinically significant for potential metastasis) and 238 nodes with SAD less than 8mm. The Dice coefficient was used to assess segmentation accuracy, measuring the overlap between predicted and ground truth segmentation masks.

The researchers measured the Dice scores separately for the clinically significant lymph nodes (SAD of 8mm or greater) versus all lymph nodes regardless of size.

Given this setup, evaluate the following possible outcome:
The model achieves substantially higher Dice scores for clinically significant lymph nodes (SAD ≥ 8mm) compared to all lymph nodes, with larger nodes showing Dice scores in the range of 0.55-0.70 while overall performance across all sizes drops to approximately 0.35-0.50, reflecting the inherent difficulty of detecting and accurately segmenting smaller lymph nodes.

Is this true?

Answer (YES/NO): NO